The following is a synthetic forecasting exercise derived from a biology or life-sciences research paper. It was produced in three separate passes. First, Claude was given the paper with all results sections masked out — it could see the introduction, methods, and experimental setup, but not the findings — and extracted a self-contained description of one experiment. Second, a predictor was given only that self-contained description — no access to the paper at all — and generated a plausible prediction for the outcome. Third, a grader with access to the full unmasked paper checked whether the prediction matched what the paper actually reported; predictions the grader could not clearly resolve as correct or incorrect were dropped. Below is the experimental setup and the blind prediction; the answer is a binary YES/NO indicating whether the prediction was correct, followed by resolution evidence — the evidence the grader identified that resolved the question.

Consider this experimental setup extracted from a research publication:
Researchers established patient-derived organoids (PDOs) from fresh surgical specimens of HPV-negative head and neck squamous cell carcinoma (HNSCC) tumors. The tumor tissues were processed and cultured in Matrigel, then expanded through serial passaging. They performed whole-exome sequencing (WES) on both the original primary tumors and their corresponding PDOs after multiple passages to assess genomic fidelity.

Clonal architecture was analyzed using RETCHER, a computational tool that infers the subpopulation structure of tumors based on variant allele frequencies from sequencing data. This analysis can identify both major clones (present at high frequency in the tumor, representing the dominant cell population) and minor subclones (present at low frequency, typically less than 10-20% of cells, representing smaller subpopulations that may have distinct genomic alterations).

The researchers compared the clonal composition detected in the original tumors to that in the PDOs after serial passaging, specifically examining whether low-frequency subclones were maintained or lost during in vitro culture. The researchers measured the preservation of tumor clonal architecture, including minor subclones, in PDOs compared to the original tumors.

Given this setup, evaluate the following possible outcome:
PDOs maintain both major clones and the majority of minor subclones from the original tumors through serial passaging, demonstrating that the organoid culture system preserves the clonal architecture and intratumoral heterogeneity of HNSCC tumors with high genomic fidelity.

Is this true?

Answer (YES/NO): YES